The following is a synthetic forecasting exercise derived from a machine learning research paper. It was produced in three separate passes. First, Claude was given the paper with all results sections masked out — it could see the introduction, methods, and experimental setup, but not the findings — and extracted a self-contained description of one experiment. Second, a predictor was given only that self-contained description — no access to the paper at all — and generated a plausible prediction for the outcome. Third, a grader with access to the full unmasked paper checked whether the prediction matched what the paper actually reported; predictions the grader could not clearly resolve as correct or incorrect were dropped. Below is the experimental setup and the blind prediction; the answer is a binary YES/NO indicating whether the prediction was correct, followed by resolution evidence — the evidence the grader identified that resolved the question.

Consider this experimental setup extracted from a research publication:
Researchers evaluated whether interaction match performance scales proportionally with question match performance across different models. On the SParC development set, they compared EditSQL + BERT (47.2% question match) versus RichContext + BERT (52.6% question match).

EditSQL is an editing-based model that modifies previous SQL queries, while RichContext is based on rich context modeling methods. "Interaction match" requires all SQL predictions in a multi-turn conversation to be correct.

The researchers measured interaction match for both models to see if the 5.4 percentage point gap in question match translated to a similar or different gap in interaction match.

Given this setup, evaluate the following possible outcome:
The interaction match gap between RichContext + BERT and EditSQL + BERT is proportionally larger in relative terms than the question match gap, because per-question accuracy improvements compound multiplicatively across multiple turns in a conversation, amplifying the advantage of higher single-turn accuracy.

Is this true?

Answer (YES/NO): NO